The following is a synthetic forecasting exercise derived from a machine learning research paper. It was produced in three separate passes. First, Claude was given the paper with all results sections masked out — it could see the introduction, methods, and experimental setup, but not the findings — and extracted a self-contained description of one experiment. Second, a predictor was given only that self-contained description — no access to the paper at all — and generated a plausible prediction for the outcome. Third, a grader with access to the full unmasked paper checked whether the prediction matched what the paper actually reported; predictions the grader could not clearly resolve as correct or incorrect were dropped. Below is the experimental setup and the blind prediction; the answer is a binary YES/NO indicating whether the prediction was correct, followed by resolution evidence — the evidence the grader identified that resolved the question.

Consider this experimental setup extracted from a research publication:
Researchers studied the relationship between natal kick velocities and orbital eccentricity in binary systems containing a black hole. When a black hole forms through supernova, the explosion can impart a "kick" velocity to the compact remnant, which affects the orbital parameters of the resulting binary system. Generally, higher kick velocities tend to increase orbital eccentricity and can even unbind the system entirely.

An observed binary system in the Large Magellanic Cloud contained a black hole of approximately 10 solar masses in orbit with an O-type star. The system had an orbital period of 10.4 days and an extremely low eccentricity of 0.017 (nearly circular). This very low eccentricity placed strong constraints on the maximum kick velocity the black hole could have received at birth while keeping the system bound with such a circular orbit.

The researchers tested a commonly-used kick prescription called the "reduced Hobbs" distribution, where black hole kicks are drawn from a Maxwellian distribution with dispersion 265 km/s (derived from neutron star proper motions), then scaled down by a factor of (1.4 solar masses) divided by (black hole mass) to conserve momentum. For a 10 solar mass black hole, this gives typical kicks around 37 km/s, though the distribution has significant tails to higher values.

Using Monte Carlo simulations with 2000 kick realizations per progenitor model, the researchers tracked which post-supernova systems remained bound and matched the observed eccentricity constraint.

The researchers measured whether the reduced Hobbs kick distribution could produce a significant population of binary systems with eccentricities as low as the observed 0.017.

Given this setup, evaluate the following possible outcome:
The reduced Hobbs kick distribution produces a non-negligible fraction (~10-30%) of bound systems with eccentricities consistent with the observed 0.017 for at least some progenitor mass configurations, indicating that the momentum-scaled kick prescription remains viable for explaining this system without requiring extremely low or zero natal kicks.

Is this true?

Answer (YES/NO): NO